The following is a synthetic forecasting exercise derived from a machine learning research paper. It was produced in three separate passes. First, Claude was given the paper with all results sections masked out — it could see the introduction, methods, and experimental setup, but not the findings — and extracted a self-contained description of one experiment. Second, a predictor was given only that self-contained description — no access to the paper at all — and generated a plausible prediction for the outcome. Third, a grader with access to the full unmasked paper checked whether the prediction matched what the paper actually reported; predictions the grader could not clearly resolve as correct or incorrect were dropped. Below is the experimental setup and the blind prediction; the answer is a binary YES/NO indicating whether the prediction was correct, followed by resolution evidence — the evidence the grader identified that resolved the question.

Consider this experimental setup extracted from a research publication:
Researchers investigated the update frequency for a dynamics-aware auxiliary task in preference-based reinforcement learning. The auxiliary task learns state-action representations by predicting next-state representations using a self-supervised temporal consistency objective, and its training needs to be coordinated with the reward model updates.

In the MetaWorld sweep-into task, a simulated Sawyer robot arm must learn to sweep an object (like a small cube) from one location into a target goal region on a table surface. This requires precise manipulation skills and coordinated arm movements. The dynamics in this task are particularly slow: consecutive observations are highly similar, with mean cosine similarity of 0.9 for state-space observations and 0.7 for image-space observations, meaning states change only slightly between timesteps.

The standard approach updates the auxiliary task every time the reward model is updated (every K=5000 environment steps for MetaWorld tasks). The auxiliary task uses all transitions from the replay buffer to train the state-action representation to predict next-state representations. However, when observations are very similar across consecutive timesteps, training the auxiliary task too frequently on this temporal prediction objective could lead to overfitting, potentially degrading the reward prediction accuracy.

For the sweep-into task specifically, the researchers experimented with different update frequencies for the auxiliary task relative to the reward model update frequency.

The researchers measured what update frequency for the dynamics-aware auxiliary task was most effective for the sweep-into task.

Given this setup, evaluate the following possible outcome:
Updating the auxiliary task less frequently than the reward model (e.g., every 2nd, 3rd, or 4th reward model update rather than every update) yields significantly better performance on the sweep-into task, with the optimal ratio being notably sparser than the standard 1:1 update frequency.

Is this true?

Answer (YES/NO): YES